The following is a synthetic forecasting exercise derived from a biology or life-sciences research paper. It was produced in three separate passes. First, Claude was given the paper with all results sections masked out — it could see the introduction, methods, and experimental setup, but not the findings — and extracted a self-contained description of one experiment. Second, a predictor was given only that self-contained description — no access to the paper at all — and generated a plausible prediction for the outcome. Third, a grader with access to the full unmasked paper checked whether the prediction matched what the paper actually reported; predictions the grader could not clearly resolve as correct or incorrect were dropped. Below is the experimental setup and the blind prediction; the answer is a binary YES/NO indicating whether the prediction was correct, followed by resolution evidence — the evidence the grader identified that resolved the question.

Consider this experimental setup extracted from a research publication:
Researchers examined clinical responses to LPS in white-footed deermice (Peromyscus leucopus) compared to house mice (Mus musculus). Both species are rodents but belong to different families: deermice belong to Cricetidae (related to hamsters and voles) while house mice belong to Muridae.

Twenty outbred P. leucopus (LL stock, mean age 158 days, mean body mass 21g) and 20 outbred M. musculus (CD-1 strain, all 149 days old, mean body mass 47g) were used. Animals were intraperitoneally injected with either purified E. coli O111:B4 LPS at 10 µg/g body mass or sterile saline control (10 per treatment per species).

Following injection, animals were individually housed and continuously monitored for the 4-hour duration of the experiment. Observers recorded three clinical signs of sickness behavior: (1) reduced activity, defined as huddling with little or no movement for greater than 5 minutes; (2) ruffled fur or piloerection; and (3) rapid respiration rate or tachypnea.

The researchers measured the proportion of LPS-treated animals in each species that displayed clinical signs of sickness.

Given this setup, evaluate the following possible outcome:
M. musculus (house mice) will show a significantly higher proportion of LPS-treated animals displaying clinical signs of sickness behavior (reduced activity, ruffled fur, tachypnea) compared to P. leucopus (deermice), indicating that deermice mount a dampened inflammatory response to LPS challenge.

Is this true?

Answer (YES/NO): NO